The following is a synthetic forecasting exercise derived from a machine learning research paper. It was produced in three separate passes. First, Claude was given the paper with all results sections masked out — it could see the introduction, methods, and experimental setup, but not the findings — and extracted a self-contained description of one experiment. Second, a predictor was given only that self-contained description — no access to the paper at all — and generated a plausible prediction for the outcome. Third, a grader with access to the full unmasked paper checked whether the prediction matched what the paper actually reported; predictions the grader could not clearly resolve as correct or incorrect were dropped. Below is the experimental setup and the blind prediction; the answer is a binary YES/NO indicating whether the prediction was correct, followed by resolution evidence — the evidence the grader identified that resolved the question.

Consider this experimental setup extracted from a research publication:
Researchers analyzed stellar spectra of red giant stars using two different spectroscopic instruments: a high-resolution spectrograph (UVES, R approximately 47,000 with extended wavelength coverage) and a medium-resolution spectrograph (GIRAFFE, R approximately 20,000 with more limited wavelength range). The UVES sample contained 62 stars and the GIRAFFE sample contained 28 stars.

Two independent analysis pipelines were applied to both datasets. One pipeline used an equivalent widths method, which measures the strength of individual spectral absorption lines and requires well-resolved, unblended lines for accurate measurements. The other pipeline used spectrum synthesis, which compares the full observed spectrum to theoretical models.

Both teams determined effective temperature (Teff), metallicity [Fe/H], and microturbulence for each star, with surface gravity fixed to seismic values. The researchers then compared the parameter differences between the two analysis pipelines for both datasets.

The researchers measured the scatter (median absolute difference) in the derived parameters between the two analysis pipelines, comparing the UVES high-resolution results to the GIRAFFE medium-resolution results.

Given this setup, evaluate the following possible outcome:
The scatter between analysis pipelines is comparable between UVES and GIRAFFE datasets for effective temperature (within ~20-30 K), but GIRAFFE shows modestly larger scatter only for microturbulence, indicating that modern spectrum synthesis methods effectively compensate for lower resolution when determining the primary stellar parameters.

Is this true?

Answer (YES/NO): NO